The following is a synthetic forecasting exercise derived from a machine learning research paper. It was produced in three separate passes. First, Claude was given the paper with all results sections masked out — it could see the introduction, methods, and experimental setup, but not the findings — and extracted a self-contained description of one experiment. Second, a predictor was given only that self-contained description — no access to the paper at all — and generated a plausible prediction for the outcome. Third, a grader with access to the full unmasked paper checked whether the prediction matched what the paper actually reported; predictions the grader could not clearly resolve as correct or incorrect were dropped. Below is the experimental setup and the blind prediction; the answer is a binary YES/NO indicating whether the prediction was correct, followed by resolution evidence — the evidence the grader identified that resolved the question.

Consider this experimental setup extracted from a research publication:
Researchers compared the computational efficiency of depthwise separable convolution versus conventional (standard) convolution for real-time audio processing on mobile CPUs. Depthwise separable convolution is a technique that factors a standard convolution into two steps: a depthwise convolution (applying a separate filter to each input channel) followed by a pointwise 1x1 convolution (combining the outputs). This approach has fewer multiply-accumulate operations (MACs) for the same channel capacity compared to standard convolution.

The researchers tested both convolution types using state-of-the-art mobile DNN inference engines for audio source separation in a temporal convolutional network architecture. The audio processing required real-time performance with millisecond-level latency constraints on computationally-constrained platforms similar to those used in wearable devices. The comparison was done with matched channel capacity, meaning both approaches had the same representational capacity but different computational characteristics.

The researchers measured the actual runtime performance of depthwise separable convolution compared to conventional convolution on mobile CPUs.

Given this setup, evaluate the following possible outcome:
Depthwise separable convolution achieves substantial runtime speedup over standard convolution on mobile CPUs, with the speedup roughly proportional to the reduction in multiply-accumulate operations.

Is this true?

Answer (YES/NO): NO